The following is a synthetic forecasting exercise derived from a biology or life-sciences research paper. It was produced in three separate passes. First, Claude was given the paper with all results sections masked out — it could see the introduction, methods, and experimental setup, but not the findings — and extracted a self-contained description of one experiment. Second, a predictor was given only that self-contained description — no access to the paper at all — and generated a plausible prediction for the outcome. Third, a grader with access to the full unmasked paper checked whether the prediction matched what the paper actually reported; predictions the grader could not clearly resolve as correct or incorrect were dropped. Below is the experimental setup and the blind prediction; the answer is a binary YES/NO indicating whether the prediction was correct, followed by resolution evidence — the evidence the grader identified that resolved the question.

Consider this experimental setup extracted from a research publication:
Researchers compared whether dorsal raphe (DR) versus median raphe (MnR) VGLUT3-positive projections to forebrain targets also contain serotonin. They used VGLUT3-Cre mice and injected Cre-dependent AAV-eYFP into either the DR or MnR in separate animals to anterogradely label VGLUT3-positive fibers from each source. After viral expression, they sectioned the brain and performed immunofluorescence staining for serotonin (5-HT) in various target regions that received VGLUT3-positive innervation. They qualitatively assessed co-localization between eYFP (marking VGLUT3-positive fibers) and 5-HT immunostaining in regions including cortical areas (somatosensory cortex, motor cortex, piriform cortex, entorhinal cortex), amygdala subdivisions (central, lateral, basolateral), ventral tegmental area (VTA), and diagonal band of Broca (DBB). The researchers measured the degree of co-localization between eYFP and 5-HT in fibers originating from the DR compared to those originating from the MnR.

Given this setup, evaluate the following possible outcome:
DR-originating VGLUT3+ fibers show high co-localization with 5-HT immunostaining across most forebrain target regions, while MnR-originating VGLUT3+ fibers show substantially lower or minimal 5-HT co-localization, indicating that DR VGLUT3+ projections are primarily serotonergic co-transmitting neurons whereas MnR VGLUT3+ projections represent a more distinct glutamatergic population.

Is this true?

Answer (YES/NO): YES